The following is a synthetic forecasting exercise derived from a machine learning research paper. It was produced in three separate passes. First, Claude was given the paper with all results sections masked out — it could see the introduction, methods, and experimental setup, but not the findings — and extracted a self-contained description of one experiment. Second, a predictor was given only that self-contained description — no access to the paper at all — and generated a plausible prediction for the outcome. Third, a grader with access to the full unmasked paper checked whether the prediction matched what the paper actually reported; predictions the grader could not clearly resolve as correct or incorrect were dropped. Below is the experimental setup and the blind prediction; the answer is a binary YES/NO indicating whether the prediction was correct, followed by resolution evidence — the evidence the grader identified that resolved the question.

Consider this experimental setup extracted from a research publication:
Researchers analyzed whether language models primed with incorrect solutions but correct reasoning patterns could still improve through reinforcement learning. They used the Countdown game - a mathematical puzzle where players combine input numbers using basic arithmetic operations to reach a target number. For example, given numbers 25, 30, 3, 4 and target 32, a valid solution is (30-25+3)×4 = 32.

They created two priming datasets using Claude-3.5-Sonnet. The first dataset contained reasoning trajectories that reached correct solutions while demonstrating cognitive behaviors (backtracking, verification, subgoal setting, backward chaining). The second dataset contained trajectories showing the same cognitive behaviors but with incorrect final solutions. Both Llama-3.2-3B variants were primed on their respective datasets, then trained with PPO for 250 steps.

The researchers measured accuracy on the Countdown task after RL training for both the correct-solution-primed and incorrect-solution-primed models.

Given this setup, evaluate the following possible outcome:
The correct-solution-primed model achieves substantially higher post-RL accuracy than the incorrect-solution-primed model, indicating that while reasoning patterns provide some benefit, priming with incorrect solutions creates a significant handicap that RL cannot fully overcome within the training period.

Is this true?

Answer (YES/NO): NO